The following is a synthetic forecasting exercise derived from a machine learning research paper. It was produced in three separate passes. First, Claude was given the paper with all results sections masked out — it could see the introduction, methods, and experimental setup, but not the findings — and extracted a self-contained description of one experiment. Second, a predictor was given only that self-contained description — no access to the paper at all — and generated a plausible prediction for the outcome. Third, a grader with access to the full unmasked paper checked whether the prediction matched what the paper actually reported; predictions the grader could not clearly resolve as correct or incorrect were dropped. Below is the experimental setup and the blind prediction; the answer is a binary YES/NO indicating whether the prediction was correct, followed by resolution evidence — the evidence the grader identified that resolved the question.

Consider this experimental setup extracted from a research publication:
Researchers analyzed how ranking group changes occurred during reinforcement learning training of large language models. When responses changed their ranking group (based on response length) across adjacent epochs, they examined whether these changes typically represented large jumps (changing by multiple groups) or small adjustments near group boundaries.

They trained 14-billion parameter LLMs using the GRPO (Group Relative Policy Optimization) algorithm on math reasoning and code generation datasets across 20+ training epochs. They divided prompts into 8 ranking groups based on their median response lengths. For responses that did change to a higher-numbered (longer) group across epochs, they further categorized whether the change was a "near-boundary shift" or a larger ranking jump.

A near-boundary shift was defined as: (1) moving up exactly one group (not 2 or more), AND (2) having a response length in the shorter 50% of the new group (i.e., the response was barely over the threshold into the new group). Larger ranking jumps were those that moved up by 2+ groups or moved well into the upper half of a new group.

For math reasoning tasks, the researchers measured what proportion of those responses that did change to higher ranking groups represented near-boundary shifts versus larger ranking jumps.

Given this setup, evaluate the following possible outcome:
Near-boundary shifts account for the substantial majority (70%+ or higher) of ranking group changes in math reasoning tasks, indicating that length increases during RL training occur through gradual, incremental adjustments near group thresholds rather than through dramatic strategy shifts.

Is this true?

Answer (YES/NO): YES